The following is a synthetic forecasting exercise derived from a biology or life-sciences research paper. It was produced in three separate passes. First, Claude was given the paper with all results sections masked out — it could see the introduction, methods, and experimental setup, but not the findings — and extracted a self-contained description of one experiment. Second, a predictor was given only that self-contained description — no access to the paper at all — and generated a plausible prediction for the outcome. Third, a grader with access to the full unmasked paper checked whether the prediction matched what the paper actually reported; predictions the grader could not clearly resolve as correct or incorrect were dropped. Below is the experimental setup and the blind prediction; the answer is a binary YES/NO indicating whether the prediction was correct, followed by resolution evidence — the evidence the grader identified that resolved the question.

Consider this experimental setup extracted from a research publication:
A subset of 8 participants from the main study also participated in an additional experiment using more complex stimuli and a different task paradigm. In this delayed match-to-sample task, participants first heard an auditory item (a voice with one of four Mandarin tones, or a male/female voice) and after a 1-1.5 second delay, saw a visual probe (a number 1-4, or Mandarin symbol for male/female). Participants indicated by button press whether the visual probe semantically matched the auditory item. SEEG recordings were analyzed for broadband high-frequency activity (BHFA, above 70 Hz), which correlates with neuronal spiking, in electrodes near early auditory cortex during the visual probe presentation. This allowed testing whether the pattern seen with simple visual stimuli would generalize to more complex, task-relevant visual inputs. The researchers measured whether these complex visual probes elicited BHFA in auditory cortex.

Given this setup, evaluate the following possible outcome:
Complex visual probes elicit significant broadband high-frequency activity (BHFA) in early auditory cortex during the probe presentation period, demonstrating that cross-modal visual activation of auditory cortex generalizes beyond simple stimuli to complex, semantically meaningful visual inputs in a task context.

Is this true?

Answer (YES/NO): NO